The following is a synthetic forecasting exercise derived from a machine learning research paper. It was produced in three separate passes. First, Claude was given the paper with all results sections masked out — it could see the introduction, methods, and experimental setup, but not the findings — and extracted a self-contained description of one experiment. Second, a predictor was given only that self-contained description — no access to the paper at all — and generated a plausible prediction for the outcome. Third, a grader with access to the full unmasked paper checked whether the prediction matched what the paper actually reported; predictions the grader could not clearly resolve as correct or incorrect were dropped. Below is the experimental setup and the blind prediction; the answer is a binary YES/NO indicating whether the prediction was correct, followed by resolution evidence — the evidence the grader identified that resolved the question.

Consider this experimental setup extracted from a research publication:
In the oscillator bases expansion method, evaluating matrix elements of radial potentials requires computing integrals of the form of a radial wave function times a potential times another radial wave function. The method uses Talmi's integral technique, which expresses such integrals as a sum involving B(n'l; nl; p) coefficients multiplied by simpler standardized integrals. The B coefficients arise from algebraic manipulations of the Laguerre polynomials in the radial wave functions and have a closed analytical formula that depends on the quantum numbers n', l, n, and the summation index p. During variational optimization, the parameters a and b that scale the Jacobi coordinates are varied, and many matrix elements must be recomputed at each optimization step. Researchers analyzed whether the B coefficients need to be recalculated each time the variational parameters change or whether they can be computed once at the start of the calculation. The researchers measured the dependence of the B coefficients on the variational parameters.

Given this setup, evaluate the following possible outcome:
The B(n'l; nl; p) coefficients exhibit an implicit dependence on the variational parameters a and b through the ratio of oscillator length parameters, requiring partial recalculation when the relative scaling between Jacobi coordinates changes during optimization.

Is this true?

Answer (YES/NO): NO